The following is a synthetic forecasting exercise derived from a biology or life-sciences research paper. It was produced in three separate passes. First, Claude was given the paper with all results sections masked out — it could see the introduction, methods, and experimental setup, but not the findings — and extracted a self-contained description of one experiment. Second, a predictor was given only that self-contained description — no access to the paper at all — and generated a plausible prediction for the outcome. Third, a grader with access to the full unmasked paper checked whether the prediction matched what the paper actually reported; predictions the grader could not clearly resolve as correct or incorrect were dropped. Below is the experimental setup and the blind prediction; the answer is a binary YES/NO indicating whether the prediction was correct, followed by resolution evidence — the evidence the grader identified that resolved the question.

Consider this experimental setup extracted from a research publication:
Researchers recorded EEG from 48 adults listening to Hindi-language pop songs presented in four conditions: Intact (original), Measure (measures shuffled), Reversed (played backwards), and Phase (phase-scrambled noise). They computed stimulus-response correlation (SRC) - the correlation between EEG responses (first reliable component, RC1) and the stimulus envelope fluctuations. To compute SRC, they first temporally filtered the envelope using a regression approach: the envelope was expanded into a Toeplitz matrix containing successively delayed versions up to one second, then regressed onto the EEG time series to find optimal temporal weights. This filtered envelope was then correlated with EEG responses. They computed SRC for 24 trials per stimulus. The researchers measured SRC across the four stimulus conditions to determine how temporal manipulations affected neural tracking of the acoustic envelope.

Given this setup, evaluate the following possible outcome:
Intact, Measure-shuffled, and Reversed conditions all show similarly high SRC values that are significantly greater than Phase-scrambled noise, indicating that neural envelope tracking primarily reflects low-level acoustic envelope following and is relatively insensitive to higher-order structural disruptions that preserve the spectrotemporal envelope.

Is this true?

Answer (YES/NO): NO